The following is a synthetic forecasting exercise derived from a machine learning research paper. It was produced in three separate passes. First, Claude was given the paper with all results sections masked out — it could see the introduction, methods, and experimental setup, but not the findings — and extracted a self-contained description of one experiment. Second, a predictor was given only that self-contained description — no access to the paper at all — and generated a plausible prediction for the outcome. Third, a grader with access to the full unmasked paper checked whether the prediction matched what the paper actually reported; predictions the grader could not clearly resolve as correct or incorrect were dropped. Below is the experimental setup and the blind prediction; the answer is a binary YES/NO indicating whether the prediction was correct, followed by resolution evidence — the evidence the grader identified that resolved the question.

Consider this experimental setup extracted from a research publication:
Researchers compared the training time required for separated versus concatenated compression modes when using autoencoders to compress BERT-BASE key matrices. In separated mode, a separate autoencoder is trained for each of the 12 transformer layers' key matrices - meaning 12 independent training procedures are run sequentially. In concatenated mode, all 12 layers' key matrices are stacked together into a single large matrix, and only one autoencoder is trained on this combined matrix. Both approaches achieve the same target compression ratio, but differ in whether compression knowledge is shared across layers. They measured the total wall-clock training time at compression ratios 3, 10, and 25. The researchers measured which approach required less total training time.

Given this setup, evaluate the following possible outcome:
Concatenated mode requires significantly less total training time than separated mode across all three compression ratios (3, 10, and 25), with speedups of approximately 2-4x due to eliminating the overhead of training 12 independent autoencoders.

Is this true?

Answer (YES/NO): NO